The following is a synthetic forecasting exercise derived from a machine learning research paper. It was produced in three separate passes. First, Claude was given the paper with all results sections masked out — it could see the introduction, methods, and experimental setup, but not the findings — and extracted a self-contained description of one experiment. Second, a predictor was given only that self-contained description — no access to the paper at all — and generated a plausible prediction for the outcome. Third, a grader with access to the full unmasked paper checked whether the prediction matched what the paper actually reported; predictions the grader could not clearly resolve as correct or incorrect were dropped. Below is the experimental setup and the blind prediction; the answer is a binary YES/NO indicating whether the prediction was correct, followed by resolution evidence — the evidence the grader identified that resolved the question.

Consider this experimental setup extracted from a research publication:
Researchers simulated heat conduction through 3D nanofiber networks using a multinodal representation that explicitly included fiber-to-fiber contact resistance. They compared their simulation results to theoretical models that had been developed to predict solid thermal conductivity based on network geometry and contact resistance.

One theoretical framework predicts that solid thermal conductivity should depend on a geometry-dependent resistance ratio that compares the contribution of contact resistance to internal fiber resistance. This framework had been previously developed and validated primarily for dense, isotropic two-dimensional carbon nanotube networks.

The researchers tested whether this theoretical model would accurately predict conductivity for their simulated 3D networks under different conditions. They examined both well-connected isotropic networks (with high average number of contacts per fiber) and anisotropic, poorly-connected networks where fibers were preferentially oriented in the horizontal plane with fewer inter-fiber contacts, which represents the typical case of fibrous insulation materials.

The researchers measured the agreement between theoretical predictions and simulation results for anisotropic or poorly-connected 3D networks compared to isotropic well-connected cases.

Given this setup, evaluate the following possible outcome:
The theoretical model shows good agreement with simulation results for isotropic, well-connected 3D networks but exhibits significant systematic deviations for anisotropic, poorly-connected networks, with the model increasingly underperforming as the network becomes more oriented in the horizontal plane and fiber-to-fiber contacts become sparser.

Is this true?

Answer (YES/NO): NO